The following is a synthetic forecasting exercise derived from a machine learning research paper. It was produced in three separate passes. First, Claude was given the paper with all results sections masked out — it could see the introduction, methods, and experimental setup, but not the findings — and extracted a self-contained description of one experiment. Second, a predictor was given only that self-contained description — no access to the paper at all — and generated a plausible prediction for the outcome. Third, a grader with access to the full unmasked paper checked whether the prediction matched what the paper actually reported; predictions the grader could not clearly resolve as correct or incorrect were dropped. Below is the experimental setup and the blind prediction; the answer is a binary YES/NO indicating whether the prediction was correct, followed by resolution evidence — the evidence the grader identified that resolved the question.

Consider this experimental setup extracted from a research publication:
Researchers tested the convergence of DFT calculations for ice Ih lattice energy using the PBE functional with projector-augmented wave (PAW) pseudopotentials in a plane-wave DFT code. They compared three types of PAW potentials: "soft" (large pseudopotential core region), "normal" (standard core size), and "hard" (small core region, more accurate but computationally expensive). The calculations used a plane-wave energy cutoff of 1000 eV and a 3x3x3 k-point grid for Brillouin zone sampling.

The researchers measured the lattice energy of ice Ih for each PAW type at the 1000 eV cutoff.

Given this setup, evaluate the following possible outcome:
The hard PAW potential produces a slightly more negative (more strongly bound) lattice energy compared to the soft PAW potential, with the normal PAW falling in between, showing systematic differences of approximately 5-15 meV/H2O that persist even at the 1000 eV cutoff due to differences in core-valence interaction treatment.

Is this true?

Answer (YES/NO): NO